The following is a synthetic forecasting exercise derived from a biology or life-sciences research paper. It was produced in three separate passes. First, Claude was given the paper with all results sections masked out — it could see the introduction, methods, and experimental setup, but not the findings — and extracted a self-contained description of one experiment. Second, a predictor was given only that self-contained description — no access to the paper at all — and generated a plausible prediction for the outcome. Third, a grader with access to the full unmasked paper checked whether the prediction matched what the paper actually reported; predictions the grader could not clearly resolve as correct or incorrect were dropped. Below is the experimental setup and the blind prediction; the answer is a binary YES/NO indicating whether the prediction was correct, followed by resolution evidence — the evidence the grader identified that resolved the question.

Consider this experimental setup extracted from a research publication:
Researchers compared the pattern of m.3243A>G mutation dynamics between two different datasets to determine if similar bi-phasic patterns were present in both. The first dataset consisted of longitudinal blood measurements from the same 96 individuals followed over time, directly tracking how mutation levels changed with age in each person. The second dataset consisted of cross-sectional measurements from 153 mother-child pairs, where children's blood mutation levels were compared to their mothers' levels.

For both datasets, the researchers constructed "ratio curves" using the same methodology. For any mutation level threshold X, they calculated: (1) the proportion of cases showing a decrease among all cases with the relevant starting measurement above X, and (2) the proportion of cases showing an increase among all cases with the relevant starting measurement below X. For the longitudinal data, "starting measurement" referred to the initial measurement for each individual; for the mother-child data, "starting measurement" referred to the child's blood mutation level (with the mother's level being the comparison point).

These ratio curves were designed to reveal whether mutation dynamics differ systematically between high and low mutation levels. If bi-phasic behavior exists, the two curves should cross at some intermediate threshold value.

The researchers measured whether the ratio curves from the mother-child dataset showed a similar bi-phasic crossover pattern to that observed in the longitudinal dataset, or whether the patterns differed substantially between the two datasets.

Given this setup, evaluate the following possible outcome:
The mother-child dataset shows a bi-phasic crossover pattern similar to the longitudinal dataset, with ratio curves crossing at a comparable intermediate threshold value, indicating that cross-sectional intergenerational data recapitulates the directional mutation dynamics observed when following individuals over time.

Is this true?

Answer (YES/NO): NO